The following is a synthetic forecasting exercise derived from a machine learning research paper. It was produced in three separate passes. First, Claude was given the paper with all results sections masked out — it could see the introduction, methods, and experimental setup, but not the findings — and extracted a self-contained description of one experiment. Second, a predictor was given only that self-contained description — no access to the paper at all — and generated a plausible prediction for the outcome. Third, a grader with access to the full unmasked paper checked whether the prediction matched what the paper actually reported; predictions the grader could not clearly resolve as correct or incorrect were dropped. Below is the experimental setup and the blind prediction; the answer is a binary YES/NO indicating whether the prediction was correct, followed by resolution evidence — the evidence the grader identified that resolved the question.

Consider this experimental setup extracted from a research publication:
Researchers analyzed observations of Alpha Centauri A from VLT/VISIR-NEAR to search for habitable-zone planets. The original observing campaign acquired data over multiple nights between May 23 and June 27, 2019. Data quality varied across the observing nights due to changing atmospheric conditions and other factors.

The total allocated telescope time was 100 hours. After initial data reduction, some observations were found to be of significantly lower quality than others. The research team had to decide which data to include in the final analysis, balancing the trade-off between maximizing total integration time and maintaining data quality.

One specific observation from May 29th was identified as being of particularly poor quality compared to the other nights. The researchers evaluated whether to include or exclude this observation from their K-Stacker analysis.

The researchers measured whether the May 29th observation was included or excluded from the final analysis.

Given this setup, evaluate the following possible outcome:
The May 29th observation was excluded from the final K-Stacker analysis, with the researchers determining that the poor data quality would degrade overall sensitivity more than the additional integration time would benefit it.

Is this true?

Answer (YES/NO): YES